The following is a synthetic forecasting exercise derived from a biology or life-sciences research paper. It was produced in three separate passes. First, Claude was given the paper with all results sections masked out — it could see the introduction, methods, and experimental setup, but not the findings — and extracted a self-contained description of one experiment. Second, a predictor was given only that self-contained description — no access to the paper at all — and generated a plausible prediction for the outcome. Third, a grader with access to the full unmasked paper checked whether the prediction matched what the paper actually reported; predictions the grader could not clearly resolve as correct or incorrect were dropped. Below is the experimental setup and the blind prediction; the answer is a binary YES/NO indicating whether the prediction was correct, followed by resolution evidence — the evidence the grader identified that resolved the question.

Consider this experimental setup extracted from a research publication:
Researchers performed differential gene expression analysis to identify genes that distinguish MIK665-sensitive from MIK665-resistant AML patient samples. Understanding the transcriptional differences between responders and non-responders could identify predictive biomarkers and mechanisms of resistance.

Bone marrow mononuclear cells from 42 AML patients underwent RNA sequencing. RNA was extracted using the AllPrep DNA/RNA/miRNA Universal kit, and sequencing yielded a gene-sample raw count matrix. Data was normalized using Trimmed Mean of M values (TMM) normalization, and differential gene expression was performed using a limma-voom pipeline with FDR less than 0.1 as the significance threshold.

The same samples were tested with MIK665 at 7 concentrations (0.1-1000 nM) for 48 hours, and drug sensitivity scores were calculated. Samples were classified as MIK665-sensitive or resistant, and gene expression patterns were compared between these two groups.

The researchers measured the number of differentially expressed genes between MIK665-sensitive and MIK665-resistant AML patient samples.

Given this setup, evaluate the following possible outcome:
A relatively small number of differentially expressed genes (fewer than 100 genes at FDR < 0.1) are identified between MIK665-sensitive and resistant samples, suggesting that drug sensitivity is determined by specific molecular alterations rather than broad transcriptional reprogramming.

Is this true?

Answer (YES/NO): NO